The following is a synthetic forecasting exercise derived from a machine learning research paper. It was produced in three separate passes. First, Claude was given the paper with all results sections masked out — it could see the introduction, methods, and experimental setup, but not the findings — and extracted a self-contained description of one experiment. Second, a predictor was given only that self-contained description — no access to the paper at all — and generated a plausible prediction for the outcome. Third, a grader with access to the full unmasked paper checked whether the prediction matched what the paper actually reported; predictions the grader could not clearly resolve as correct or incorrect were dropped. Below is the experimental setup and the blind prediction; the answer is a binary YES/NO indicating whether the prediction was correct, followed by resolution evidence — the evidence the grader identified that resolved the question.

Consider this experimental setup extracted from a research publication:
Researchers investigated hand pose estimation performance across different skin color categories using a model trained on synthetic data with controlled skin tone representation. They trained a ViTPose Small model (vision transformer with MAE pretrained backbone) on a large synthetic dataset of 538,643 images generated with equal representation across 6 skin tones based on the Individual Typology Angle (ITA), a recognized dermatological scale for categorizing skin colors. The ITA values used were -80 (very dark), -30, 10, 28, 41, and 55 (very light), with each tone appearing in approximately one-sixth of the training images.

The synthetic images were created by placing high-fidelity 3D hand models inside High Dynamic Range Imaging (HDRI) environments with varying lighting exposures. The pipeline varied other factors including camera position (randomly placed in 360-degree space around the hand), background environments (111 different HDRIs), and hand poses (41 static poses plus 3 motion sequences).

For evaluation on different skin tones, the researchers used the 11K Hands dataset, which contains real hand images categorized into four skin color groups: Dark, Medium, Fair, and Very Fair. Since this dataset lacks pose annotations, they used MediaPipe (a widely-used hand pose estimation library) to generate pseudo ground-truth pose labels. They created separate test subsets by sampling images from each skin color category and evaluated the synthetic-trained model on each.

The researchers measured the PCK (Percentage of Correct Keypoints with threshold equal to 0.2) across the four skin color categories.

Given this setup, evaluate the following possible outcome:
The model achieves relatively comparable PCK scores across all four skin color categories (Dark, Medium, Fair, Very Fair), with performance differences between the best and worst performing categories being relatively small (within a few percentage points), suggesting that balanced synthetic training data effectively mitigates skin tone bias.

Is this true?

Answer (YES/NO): YES